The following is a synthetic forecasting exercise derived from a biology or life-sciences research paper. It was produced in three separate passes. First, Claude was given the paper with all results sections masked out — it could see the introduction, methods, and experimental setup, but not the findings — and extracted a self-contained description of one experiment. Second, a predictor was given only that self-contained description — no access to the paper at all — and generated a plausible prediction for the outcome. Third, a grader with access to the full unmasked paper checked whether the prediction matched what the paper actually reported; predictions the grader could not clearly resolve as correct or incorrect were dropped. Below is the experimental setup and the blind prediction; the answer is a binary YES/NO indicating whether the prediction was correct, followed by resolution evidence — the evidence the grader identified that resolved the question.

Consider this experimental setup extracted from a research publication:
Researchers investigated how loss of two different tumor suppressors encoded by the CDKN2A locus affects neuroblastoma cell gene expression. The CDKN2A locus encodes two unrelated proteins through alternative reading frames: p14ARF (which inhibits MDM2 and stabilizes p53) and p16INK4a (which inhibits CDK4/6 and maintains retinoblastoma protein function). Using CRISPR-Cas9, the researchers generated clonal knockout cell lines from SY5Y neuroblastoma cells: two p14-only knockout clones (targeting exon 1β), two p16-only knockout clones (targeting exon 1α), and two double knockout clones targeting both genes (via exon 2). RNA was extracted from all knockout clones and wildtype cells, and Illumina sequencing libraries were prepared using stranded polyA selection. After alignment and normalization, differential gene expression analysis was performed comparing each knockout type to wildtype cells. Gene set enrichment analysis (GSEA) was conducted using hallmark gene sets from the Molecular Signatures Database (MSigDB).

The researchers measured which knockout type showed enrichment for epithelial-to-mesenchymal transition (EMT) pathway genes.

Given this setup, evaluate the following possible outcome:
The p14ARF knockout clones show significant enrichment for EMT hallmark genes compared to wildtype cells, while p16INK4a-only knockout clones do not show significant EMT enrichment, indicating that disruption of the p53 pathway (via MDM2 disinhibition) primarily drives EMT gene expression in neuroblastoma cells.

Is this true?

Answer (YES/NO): NO